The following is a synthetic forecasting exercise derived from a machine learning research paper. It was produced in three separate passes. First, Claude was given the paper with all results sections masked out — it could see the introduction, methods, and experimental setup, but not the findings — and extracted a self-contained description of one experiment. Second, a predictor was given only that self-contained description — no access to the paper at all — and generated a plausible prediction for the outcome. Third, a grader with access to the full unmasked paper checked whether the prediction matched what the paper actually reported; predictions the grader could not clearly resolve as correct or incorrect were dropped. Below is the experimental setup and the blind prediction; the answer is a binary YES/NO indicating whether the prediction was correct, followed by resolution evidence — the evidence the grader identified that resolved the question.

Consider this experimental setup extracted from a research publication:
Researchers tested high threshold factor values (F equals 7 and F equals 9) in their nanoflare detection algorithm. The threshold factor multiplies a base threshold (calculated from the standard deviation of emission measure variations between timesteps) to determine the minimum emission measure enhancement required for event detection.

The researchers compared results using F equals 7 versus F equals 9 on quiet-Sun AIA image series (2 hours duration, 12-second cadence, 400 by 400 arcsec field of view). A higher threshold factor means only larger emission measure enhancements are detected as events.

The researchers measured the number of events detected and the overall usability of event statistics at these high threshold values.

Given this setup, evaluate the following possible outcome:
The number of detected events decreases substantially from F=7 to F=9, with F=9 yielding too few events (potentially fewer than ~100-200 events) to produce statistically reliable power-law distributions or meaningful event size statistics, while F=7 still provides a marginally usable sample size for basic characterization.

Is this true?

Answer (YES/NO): YES